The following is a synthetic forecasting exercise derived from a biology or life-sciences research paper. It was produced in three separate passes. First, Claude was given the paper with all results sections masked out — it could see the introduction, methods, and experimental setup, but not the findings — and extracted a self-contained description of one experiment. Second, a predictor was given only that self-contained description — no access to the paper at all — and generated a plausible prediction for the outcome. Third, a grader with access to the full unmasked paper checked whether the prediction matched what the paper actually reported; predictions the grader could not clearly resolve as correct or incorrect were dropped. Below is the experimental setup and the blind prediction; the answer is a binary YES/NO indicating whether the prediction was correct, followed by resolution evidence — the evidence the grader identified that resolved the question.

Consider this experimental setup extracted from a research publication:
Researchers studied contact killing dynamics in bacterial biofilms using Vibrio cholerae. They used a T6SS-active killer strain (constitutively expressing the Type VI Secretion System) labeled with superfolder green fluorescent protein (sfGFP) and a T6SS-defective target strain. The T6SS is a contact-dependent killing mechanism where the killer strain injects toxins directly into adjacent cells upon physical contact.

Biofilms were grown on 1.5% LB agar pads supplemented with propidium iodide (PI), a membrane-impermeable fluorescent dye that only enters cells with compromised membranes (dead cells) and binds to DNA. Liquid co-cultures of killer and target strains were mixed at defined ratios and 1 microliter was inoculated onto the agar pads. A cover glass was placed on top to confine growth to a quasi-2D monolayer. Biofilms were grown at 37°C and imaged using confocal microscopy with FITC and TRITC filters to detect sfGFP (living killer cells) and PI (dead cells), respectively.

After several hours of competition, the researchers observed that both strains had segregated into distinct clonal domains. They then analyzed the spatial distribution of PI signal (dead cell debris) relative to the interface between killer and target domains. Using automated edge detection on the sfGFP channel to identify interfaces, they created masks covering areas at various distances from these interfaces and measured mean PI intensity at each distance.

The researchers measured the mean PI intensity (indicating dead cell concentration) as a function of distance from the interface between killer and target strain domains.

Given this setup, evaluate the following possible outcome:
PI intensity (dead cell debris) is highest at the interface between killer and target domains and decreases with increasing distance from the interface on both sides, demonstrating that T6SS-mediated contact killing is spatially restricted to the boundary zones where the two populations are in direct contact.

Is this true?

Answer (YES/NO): YES